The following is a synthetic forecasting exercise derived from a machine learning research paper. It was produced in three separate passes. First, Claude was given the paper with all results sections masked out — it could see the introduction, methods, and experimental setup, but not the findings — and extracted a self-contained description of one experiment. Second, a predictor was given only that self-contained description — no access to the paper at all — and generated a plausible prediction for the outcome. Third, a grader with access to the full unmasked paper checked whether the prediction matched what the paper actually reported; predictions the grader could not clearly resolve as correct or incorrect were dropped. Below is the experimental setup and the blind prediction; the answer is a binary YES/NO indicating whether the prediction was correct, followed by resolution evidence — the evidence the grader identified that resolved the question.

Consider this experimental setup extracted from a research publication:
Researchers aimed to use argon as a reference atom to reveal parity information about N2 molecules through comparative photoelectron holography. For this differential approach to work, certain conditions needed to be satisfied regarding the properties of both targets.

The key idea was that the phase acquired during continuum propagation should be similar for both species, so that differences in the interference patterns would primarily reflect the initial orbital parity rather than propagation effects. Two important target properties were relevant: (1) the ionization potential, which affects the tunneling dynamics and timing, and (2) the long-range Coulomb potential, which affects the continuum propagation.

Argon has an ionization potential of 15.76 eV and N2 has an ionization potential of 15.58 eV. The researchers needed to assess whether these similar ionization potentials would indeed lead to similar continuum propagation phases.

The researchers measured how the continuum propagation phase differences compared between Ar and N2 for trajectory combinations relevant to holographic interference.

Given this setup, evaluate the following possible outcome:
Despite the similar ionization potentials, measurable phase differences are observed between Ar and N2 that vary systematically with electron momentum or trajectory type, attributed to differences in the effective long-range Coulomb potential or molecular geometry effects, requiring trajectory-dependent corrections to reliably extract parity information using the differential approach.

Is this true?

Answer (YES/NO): NO